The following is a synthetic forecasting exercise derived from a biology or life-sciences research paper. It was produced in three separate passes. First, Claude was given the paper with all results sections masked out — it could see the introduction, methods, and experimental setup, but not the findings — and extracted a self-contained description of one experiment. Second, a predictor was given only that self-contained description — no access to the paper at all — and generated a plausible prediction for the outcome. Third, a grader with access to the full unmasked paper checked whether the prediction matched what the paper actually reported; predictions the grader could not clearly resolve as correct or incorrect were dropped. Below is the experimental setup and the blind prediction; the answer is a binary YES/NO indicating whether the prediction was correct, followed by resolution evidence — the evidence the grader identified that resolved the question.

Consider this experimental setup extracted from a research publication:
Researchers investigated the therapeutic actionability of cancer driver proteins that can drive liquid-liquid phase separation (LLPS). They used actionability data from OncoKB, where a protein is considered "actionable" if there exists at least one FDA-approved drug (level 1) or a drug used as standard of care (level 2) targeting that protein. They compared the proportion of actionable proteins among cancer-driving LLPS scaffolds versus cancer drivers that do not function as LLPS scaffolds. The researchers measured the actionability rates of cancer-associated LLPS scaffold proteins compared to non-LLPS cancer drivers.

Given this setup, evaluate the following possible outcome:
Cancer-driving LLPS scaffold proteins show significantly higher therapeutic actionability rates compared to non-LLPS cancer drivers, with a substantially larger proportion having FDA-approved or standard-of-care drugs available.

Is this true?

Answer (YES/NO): NO